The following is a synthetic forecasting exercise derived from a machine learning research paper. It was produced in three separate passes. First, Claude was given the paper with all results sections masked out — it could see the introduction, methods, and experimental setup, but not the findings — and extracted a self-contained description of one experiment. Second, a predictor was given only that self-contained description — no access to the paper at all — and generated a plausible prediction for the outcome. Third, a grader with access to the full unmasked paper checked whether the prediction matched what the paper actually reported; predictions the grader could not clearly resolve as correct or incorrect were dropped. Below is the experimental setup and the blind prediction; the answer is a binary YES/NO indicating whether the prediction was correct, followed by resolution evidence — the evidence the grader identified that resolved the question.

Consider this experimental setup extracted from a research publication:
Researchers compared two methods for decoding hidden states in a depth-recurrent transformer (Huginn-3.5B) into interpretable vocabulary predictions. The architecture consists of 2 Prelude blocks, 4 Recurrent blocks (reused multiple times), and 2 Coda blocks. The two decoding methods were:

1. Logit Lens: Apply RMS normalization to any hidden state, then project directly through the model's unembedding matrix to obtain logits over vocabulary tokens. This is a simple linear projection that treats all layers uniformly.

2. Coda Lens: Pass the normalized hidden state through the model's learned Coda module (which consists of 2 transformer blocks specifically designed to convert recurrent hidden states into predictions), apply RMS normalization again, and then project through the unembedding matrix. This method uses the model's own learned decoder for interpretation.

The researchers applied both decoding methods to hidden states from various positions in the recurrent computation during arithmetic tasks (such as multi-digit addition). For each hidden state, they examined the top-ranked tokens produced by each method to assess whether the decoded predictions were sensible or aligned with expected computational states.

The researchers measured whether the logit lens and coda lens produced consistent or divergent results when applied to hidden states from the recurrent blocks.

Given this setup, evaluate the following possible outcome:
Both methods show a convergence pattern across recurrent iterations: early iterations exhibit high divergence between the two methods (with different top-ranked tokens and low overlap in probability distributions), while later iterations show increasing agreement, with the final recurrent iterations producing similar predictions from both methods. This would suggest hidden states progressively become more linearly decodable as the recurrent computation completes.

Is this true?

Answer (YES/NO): NO